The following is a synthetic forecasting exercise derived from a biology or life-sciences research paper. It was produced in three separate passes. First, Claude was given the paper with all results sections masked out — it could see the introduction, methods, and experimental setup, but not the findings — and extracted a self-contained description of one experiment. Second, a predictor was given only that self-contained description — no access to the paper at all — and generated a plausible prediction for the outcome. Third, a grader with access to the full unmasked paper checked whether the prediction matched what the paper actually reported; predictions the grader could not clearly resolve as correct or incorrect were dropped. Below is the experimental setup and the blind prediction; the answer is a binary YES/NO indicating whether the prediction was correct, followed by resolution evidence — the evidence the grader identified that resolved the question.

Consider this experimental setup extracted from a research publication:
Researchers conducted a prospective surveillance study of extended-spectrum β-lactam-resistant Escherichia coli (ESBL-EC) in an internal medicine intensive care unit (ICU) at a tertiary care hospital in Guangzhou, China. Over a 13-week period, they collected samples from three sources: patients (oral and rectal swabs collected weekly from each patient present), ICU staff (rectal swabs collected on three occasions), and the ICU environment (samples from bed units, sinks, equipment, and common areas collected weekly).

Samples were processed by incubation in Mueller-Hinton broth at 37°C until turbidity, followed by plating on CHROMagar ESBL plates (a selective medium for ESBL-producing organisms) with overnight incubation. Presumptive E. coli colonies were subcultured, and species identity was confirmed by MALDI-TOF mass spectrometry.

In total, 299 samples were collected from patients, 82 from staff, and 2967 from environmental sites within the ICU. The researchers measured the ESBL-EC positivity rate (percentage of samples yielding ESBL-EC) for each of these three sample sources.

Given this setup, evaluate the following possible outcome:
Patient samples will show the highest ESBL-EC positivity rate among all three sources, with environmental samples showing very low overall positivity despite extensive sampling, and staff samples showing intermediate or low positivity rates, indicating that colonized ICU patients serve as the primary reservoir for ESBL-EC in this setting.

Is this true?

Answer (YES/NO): NO